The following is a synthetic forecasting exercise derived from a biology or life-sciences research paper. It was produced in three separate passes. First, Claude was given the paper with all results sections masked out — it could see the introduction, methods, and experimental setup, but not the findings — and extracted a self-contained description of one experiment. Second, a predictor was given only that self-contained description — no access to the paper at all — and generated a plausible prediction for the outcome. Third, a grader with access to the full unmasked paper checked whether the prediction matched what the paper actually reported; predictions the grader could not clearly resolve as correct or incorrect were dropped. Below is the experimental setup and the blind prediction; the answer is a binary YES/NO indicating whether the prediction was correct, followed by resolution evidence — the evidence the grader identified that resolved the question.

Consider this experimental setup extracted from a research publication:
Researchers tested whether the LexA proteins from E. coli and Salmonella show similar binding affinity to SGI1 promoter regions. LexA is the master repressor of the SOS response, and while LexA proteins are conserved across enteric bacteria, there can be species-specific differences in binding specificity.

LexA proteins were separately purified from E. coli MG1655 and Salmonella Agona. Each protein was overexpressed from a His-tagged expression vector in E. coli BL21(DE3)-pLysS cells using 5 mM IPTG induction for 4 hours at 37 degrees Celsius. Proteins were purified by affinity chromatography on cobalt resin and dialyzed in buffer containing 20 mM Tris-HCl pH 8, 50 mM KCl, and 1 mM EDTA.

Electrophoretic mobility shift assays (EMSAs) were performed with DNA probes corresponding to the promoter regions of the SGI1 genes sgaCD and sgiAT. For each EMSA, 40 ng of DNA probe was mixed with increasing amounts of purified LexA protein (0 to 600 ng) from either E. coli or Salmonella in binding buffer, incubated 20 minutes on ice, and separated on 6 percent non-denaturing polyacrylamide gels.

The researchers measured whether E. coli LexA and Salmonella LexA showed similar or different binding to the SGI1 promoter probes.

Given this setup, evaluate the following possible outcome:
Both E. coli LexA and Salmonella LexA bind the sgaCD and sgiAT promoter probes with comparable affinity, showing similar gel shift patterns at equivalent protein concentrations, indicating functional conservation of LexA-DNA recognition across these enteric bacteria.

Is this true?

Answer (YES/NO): NO